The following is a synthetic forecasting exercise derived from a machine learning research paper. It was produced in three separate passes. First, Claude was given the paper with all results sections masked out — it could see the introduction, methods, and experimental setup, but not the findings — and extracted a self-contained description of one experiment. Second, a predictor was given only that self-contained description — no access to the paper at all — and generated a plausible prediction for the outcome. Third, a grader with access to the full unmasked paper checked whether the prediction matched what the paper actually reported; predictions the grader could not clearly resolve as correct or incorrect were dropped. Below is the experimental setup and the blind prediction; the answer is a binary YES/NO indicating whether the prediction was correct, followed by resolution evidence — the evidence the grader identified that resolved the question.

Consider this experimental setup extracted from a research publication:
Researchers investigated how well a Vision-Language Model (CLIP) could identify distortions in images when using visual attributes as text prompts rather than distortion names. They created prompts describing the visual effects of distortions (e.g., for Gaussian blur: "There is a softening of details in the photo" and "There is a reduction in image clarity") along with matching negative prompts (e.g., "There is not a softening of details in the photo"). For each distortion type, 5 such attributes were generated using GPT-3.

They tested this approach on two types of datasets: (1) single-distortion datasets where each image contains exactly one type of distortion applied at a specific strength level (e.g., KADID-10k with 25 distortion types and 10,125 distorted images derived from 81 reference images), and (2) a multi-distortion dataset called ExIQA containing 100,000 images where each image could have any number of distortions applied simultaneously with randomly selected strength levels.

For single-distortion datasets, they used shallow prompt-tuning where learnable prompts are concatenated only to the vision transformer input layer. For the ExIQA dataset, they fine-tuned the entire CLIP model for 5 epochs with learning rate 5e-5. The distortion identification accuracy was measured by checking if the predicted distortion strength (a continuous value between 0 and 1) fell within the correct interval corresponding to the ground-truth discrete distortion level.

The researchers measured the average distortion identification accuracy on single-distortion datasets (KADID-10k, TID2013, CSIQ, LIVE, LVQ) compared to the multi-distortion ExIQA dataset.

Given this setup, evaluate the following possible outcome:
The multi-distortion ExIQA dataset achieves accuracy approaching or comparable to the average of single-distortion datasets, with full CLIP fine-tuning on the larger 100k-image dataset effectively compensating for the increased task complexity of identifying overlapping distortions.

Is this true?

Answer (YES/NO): NO